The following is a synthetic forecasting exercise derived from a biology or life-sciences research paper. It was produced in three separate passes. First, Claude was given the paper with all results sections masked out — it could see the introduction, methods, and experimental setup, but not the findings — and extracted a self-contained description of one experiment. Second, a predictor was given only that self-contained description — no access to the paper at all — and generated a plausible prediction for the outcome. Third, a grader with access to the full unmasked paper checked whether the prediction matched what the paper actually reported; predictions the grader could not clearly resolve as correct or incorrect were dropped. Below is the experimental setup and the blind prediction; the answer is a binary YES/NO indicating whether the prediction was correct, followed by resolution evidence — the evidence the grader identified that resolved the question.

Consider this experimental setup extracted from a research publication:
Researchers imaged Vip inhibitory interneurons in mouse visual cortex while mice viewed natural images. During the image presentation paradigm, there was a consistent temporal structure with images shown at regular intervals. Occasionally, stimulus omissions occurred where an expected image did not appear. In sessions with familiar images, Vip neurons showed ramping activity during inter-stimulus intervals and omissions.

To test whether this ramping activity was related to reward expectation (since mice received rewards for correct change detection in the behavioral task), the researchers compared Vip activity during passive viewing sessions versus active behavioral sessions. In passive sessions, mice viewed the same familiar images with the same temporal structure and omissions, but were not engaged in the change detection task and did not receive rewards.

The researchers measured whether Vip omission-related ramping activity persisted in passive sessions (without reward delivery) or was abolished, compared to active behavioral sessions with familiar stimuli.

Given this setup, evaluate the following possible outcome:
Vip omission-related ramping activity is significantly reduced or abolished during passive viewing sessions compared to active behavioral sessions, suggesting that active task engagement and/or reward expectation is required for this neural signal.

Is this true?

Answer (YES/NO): NO